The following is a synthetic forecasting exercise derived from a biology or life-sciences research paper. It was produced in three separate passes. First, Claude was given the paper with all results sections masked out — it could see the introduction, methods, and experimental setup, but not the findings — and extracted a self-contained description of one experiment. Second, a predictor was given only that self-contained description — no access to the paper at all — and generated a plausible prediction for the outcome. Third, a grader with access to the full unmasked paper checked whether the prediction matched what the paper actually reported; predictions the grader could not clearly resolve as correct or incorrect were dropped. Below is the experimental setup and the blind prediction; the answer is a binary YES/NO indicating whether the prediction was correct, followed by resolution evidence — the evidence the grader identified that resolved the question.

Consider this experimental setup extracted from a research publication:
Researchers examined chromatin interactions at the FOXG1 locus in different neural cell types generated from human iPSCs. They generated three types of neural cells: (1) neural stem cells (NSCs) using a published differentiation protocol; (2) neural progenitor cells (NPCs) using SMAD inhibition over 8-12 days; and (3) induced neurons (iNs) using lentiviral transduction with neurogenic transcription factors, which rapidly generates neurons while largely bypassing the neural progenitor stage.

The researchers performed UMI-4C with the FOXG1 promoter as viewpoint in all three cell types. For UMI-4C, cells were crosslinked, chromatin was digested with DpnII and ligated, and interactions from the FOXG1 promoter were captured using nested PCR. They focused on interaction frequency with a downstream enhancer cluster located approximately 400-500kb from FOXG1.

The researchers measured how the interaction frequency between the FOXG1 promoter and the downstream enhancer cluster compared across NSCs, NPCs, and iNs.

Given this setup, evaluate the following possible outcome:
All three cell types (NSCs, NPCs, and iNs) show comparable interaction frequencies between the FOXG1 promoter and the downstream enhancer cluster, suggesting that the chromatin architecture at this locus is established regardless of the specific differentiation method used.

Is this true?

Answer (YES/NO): NO